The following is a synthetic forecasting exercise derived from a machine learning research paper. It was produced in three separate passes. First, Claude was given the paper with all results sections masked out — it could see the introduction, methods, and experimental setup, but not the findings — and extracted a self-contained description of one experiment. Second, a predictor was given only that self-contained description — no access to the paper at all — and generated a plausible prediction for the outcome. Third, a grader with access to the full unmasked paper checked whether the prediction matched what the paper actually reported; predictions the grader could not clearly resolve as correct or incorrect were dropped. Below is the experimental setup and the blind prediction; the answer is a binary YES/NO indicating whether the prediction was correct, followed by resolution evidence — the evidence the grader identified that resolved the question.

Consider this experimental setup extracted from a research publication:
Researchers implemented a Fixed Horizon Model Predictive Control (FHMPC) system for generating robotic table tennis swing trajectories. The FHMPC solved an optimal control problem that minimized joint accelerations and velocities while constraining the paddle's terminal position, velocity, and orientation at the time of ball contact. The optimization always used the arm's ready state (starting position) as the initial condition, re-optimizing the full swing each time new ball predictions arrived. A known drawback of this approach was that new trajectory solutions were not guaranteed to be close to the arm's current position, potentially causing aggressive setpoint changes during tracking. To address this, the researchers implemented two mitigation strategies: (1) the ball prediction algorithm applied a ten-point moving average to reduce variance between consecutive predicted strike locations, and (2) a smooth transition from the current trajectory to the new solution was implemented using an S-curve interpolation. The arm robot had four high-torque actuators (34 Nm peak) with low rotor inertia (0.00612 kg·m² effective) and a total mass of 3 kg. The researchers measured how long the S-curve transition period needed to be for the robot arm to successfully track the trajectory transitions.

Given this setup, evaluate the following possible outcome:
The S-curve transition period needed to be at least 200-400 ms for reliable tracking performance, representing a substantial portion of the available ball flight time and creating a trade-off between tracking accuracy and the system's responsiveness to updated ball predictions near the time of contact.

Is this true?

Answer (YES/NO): NO